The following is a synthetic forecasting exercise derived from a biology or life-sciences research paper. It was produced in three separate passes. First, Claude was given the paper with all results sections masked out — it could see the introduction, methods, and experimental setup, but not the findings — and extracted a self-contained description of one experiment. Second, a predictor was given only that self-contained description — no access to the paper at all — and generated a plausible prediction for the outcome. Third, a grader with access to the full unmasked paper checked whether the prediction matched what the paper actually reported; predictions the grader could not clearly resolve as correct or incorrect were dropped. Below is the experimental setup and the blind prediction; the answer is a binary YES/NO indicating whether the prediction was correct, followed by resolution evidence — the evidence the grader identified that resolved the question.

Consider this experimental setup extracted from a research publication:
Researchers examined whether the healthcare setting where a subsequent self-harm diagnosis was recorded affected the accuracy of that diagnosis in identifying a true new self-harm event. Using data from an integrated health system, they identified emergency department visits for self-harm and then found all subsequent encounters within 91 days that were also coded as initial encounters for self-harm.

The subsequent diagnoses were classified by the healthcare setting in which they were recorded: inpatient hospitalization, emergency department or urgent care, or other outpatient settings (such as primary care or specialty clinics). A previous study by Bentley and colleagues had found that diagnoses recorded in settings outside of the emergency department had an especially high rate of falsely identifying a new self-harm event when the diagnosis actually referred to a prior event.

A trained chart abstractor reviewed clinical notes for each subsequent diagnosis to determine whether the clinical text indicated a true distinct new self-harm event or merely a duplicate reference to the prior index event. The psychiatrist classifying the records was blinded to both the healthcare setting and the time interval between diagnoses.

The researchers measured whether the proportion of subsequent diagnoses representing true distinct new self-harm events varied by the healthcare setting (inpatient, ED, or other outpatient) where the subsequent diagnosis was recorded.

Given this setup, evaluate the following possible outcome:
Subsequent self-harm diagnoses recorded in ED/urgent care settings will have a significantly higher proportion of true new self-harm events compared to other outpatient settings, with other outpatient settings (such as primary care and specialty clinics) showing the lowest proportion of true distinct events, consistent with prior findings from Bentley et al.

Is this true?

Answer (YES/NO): NO